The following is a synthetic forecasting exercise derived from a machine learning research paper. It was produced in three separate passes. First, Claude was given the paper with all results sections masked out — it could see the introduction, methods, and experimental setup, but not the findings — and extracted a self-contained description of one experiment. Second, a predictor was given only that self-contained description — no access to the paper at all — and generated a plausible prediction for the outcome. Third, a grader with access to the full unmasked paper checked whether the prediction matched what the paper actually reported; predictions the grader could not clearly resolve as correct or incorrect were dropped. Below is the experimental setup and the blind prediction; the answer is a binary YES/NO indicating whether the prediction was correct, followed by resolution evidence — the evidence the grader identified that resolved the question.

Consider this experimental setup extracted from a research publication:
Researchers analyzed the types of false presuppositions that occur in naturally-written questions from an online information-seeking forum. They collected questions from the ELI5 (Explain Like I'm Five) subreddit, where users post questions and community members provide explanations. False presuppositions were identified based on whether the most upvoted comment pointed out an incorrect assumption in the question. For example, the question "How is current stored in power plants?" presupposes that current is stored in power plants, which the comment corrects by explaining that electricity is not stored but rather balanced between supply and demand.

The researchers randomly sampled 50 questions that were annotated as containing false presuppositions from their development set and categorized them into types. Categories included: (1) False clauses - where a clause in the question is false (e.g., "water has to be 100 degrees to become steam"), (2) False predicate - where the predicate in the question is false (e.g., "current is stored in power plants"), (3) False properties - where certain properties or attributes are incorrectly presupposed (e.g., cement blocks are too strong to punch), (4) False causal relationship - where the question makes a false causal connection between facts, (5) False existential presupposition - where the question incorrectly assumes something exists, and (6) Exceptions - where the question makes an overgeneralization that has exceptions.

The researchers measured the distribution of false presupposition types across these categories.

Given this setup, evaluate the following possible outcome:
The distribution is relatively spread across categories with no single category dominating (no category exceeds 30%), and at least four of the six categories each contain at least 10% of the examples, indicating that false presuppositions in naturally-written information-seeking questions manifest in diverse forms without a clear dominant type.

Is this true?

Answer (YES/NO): YES